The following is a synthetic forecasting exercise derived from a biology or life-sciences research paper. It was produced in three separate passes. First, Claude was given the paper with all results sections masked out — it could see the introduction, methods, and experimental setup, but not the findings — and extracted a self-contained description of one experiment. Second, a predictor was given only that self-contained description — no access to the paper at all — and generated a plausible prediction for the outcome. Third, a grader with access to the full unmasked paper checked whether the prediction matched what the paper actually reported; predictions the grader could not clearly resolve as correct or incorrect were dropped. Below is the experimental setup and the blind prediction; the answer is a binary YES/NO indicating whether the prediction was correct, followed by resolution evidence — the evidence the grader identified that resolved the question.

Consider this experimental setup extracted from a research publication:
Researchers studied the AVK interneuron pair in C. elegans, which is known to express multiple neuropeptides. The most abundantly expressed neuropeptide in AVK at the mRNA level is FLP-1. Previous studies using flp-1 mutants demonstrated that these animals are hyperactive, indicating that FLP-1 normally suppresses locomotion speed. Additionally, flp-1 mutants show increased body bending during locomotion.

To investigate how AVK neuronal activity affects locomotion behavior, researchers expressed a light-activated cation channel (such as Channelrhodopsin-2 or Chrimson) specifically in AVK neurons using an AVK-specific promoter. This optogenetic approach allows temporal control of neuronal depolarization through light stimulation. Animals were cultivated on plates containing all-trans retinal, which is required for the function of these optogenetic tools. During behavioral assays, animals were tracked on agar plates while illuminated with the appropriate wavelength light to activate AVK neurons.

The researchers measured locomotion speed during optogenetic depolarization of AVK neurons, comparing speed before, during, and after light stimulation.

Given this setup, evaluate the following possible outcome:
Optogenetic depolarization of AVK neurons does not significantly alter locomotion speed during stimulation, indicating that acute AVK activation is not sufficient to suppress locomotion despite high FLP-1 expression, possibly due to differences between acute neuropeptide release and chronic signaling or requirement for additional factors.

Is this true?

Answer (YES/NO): NO